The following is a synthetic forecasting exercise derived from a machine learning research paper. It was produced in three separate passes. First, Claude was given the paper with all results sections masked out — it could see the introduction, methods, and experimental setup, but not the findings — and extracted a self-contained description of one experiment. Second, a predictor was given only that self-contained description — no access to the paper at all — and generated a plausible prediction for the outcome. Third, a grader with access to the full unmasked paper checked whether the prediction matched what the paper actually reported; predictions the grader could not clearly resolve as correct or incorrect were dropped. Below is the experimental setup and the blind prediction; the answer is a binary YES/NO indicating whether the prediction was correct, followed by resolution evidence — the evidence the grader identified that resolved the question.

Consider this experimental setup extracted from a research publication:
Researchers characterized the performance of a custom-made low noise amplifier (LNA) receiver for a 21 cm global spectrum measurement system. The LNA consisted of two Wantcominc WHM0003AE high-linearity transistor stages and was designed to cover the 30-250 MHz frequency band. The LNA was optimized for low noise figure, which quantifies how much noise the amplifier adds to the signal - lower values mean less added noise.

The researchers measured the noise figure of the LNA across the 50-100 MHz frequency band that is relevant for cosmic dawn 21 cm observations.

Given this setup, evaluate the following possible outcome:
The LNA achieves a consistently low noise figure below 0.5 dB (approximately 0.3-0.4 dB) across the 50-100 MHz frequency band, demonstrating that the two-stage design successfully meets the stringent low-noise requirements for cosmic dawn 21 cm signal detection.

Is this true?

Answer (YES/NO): NO